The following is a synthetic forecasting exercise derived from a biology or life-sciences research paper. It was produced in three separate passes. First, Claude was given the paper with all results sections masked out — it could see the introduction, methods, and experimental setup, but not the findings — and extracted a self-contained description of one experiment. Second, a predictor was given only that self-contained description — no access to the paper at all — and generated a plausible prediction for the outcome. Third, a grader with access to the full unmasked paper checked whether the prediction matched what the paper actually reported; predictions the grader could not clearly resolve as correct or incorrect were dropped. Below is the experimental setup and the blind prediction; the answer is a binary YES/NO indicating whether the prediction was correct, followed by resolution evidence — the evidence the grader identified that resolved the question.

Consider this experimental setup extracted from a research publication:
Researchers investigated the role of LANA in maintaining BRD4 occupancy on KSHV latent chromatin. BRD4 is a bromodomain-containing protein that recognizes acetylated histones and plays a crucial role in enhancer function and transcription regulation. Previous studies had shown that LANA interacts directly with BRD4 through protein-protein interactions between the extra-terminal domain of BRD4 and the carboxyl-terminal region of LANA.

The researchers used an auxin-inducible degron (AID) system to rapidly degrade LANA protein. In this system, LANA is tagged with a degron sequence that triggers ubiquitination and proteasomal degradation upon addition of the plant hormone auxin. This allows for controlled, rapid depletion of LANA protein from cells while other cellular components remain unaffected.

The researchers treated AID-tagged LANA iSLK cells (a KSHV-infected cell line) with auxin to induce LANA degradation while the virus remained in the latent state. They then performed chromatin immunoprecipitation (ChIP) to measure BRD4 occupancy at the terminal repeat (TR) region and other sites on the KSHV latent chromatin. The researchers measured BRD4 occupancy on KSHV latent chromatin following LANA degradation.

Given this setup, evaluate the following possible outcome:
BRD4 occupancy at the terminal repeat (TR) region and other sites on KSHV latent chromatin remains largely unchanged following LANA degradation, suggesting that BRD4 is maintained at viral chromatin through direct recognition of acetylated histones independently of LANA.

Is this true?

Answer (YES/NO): NO